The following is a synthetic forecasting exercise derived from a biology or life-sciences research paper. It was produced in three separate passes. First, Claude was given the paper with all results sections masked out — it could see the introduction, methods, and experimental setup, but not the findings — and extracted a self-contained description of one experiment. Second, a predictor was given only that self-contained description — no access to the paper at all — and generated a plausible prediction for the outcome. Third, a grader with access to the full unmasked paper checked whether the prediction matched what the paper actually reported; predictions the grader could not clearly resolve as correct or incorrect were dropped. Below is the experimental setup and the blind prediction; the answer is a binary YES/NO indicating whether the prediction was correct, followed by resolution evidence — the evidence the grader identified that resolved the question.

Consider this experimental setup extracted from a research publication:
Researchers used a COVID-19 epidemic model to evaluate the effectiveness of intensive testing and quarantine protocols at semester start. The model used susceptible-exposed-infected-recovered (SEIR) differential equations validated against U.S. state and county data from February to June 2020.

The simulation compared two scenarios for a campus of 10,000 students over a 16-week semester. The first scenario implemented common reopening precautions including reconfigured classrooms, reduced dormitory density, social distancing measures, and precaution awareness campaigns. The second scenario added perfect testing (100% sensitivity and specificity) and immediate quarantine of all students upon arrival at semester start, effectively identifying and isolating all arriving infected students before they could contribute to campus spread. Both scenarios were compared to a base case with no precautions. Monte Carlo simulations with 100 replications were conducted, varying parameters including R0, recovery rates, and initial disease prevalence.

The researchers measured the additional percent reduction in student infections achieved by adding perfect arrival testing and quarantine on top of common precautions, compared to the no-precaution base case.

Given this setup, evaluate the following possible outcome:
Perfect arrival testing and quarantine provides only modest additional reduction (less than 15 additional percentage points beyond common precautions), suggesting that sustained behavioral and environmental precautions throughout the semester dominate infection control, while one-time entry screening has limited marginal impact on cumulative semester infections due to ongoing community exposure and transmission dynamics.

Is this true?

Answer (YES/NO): NO